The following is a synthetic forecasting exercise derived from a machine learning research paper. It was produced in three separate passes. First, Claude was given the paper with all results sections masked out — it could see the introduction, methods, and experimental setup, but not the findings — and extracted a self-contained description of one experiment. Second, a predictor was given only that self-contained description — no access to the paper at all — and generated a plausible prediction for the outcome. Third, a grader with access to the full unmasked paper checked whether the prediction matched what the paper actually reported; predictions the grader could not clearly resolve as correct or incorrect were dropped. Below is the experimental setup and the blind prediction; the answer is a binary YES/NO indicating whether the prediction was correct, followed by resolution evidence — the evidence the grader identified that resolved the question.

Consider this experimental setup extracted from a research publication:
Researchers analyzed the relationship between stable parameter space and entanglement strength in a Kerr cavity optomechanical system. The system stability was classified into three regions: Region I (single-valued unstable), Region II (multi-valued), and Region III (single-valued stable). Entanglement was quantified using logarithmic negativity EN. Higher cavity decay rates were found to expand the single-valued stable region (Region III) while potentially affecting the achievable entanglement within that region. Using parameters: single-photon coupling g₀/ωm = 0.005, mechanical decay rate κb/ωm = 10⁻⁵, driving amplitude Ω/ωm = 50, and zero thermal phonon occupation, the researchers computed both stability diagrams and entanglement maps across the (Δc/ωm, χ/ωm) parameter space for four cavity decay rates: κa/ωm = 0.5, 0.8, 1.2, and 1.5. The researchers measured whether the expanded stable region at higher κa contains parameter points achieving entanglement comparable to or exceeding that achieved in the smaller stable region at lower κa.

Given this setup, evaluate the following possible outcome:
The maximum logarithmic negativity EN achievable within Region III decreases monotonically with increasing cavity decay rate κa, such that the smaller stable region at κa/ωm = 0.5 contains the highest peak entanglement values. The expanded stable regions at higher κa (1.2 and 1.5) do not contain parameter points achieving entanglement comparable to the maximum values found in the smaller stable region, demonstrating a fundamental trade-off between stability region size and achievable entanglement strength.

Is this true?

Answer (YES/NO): NO